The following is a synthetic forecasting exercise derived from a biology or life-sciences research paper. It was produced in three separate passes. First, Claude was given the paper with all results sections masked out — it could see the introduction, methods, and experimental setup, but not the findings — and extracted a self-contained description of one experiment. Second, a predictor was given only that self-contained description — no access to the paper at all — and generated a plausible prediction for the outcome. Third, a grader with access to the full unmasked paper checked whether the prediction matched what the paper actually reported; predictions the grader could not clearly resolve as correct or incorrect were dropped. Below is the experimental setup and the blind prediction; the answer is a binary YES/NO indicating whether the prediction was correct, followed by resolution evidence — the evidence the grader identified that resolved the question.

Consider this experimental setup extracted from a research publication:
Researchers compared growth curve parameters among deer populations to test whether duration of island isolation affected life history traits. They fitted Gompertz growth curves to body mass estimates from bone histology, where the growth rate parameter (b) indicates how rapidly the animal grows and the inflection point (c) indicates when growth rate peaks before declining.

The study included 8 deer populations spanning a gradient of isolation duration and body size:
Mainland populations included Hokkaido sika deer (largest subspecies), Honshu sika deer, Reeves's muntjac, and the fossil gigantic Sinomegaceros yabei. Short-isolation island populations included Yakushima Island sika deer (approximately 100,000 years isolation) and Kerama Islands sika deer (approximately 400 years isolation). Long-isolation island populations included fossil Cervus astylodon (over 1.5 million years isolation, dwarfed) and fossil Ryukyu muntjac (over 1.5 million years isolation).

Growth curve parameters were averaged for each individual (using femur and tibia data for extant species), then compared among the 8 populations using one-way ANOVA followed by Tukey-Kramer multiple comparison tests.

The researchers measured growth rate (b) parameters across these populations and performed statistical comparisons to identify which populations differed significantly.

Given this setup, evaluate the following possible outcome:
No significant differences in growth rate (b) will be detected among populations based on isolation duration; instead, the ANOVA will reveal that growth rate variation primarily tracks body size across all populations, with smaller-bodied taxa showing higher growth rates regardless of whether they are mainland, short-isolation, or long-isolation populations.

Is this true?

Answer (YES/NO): NO